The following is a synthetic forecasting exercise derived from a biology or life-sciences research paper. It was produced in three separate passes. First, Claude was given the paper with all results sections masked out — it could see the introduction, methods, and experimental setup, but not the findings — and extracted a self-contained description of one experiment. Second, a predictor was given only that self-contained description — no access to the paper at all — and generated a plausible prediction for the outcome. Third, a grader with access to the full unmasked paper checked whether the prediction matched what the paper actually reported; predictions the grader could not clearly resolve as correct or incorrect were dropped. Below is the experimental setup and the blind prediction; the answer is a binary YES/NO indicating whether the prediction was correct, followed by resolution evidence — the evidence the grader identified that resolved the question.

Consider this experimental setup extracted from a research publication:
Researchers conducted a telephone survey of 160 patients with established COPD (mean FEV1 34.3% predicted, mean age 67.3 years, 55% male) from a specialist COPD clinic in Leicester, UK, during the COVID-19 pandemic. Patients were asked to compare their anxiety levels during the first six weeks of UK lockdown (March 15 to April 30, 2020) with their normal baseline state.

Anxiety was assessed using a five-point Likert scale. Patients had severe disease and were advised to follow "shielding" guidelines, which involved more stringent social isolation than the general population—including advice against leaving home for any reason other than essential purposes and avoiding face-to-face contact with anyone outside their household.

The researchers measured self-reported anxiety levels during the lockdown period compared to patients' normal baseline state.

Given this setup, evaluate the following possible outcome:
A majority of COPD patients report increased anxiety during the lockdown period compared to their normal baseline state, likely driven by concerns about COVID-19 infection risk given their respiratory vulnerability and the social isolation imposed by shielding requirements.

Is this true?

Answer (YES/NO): YES